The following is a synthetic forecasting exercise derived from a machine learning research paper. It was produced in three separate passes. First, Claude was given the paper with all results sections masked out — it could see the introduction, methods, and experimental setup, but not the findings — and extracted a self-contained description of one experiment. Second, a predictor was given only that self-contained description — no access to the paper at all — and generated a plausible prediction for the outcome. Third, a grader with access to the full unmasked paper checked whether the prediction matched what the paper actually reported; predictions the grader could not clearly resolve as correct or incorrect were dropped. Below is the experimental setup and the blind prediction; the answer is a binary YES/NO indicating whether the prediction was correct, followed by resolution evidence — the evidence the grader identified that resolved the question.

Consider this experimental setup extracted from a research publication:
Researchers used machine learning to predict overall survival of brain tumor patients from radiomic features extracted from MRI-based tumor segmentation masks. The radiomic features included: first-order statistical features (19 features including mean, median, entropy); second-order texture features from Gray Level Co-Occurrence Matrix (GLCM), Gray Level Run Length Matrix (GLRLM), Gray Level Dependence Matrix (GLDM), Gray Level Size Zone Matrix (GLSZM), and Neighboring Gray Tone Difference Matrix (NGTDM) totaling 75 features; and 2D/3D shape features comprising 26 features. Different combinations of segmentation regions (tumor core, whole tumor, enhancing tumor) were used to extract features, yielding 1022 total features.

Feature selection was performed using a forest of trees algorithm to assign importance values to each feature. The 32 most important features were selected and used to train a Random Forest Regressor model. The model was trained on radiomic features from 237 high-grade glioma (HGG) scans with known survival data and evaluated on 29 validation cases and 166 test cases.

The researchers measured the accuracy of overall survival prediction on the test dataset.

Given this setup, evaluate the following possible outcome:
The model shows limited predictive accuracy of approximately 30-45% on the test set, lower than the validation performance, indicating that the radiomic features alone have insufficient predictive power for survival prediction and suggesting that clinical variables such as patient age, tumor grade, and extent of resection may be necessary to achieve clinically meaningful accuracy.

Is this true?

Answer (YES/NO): NO